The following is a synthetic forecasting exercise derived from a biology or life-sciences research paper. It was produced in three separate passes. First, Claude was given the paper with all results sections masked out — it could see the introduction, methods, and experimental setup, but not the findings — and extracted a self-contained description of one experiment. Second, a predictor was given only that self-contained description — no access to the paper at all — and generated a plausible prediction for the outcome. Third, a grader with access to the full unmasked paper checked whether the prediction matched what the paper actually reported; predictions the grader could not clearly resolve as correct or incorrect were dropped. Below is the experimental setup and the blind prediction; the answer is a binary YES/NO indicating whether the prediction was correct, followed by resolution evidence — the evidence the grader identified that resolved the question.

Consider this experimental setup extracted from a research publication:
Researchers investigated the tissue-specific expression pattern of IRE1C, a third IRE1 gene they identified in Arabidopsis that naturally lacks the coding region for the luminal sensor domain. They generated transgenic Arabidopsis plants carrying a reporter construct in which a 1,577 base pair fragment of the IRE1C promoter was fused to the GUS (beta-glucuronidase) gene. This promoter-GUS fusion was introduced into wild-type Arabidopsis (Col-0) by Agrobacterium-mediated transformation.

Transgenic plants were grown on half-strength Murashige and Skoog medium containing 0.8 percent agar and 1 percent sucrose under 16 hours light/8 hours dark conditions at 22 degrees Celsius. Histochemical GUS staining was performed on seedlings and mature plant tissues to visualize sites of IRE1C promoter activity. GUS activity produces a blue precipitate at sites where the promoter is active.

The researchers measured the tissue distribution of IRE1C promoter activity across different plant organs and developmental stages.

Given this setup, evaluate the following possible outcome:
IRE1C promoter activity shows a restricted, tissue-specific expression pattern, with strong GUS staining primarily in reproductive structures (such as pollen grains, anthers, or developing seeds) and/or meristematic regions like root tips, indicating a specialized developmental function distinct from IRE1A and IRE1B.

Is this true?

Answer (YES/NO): YES